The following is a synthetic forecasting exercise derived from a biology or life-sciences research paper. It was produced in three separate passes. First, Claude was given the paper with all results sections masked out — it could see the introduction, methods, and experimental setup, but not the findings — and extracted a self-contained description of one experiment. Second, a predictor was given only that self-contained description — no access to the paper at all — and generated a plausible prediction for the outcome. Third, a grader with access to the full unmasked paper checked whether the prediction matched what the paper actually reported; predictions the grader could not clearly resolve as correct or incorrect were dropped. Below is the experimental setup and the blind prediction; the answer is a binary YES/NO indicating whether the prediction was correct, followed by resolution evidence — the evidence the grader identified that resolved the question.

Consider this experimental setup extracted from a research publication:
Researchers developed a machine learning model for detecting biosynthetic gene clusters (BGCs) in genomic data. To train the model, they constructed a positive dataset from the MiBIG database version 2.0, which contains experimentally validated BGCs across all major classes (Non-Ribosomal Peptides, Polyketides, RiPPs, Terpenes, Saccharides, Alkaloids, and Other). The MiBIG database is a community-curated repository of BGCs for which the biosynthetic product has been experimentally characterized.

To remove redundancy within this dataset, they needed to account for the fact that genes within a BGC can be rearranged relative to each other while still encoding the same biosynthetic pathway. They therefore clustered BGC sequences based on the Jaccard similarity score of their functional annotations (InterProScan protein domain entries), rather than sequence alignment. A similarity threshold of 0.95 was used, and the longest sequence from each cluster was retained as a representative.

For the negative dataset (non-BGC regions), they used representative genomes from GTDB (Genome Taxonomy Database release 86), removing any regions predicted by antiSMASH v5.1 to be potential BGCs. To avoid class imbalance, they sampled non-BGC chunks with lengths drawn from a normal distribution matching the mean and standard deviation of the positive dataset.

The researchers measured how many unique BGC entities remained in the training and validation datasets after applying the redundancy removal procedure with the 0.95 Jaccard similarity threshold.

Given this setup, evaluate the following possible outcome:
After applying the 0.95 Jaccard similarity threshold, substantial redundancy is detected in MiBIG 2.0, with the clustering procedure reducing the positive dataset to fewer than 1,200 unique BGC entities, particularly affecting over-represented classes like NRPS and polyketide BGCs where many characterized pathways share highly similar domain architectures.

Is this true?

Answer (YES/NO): NO